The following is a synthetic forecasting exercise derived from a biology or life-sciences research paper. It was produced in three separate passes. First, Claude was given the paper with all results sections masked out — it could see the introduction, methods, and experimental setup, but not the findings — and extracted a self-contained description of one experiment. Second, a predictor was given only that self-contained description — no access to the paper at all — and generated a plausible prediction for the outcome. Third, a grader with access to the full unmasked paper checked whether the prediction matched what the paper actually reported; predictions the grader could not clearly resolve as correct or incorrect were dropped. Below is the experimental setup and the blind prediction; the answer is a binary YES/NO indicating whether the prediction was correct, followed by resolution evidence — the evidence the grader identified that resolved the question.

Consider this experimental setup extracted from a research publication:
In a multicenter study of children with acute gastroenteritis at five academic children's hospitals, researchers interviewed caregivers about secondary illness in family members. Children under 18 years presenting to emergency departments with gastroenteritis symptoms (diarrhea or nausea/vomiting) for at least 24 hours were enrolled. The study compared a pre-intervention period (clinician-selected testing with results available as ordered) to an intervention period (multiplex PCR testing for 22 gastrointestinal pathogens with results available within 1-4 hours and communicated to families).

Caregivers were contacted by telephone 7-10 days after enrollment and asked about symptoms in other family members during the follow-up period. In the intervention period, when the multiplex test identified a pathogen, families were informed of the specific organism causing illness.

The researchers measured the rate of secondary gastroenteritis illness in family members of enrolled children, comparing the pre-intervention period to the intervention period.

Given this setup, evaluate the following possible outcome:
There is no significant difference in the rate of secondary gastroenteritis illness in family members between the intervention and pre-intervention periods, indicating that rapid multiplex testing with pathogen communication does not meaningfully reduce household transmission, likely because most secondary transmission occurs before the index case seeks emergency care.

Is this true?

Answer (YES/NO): YES